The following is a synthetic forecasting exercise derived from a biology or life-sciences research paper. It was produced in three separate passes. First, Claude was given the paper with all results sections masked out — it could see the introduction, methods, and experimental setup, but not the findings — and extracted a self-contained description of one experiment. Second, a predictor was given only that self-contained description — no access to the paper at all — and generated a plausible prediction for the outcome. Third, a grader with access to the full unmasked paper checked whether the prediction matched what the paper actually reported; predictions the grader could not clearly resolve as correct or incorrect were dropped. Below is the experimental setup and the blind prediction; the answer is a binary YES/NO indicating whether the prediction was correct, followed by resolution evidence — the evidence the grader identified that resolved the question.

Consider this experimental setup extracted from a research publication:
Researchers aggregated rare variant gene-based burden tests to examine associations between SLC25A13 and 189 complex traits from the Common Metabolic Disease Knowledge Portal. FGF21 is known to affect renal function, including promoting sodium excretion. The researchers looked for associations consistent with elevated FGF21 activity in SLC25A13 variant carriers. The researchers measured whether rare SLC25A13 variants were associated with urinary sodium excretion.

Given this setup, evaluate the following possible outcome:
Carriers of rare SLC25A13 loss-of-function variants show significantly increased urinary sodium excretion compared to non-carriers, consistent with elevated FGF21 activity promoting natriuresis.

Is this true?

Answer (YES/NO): YES